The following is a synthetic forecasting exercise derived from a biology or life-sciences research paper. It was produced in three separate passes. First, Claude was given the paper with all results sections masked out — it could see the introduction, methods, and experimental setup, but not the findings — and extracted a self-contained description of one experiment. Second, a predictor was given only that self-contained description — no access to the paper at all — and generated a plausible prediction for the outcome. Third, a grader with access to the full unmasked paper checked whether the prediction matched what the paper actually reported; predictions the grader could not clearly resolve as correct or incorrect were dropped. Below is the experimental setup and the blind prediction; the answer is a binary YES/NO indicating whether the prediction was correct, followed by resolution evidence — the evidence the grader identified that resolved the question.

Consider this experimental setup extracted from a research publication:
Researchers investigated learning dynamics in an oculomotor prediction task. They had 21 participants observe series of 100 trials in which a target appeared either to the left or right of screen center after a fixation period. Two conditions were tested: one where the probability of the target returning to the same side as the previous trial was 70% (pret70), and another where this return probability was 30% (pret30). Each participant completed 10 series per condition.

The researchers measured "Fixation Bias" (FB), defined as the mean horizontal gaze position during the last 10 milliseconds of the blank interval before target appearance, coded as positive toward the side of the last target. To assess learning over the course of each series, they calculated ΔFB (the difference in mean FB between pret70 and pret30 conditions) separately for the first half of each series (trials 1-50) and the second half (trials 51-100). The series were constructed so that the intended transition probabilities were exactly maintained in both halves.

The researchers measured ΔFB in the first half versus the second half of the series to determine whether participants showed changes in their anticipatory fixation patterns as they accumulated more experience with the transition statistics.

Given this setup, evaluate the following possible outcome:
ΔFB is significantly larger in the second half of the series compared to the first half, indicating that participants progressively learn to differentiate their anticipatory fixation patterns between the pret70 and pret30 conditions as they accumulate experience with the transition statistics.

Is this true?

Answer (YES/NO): YES